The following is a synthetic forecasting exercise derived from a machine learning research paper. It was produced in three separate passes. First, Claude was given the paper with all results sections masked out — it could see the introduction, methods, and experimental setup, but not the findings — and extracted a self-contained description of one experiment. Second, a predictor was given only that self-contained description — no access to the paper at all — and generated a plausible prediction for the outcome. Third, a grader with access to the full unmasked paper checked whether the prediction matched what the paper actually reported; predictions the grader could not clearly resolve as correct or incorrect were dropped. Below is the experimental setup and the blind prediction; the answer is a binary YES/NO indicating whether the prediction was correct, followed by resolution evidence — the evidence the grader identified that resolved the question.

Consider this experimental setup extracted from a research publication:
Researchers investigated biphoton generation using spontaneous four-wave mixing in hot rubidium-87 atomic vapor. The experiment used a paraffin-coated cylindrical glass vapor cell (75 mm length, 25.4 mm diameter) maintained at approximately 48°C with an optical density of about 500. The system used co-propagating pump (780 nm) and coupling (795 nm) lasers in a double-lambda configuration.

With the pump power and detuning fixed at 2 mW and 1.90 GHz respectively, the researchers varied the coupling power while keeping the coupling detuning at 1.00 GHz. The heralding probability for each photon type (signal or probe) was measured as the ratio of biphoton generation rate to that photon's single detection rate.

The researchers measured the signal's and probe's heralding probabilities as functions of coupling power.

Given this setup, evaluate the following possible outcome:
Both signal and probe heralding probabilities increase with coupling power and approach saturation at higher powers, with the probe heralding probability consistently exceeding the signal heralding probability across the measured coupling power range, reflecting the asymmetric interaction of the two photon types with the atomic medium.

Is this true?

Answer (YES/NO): NO